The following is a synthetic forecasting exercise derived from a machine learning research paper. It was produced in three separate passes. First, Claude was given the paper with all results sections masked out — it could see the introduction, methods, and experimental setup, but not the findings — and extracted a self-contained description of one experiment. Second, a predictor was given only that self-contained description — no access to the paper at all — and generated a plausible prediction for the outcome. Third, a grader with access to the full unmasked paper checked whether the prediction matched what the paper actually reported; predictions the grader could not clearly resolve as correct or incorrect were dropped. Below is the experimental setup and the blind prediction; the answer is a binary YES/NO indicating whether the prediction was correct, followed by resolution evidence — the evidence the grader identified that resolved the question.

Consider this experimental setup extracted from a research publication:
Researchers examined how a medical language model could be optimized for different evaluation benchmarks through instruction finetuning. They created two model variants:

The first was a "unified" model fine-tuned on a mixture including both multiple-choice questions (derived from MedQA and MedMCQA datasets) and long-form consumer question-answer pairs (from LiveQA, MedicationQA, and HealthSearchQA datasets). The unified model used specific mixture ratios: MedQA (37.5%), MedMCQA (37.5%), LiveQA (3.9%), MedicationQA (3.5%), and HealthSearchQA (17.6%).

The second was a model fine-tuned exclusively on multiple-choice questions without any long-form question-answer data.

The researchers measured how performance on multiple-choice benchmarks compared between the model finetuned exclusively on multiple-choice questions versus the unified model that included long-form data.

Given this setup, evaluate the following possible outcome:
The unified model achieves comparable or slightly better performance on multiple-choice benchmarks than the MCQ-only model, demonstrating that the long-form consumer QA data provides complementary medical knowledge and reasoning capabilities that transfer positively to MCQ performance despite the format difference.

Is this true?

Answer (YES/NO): NO